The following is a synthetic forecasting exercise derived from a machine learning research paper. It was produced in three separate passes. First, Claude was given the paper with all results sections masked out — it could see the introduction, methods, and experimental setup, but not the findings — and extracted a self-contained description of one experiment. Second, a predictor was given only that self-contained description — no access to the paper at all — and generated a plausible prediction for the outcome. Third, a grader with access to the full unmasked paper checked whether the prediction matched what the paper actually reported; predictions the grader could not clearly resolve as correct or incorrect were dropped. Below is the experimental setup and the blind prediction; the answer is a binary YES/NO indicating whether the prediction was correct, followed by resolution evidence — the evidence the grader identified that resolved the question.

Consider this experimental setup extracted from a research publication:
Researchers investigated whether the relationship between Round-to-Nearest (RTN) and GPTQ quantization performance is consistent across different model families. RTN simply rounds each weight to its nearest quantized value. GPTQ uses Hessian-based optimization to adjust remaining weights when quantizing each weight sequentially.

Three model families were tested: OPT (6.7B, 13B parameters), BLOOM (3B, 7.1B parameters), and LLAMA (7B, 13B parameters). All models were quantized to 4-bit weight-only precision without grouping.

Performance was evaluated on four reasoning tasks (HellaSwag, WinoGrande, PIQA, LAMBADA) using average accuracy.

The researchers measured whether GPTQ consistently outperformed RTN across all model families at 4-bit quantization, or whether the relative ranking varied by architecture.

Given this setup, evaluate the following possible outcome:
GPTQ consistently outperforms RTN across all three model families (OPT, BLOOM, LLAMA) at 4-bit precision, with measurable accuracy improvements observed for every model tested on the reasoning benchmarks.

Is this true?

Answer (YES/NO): NO